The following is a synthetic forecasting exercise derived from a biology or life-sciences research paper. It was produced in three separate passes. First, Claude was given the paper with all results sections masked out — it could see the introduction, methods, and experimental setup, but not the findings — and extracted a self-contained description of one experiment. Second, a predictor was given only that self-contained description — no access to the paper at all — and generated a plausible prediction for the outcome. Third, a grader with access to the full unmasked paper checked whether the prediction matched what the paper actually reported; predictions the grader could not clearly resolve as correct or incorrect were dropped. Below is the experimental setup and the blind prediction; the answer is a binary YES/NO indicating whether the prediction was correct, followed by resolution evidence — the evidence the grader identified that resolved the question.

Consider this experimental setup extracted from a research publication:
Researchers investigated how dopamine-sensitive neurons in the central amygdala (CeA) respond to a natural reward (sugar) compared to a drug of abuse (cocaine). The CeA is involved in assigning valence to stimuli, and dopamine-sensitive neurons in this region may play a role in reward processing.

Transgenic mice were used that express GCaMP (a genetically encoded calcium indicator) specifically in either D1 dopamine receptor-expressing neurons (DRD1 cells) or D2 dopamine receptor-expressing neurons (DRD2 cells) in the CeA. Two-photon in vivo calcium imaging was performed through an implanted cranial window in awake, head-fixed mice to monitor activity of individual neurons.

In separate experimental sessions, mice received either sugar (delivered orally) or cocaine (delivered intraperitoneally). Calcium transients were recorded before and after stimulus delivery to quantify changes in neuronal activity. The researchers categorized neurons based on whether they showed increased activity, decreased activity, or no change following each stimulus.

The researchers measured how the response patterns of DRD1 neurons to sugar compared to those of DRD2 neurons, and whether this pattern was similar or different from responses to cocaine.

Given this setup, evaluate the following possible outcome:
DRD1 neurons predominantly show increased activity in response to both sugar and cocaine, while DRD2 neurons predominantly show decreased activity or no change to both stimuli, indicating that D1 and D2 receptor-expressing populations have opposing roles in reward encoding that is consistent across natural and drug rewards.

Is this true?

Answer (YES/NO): YES